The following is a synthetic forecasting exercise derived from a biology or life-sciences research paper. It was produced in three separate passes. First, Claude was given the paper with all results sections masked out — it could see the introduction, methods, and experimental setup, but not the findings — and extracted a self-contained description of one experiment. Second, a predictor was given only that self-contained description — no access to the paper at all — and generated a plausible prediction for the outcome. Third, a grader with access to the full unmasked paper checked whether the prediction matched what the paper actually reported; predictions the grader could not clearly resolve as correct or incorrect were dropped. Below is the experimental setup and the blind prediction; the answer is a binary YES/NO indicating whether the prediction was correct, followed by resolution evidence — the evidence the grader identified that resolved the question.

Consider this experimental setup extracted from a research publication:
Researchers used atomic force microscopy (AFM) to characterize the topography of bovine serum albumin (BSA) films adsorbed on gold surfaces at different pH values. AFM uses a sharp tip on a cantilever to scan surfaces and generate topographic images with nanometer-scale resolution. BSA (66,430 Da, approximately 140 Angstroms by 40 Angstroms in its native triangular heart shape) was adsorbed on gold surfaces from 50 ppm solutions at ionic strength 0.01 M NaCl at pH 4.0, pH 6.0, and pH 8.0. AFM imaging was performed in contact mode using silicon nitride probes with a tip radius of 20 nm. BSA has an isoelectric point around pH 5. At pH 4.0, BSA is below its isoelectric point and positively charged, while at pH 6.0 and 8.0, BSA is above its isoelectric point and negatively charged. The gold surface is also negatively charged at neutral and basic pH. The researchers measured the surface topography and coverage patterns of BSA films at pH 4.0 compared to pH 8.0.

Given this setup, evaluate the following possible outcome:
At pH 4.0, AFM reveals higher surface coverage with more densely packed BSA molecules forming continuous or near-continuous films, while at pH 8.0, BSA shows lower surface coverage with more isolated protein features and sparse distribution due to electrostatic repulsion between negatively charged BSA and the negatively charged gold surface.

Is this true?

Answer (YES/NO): NO